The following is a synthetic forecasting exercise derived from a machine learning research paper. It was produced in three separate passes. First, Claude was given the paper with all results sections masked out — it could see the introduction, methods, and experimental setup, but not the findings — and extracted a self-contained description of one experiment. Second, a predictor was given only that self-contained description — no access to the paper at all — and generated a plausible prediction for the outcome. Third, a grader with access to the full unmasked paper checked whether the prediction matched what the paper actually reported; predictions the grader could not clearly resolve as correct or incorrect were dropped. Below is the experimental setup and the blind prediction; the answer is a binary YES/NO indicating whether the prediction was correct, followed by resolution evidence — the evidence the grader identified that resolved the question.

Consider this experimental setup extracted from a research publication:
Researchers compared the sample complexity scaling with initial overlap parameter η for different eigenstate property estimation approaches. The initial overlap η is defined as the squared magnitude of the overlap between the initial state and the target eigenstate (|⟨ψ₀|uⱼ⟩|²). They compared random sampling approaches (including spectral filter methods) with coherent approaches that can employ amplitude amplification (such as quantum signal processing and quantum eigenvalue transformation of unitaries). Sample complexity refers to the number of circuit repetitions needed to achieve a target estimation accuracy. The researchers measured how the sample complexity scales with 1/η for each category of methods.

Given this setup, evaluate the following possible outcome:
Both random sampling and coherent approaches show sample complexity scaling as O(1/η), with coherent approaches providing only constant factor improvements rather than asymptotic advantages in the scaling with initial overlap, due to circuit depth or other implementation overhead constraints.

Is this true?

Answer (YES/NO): NO